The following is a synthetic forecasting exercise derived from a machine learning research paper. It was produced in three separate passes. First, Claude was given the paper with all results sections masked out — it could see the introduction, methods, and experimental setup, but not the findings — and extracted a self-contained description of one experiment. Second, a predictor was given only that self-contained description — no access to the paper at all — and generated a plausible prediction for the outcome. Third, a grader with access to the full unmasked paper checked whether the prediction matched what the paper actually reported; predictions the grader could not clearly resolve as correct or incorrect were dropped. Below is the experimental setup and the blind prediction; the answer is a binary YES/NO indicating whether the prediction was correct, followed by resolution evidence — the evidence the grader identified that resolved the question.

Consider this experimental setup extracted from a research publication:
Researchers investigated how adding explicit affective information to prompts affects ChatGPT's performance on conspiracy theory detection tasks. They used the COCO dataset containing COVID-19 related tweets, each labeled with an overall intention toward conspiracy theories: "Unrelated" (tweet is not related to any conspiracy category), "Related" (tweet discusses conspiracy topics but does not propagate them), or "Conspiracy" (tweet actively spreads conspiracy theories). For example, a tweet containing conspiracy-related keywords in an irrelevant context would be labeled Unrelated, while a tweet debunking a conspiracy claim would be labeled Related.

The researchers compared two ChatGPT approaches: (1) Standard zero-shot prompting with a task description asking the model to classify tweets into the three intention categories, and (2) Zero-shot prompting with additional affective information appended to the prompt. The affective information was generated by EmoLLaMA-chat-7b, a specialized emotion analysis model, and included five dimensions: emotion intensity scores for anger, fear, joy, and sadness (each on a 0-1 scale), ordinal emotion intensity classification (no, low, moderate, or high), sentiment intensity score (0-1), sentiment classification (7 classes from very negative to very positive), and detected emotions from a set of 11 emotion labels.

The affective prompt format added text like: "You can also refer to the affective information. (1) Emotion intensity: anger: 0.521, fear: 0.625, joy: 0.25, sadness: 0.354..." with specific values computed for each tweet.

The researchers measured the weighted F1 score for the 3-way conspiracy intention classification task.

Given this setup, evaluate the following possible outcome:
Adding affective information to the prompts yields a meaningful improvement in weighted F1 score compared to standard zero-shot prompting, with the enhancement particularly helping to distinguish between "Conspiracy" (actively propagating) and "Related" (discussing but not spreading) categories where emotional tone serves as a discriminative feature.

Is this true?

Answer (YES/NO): NO